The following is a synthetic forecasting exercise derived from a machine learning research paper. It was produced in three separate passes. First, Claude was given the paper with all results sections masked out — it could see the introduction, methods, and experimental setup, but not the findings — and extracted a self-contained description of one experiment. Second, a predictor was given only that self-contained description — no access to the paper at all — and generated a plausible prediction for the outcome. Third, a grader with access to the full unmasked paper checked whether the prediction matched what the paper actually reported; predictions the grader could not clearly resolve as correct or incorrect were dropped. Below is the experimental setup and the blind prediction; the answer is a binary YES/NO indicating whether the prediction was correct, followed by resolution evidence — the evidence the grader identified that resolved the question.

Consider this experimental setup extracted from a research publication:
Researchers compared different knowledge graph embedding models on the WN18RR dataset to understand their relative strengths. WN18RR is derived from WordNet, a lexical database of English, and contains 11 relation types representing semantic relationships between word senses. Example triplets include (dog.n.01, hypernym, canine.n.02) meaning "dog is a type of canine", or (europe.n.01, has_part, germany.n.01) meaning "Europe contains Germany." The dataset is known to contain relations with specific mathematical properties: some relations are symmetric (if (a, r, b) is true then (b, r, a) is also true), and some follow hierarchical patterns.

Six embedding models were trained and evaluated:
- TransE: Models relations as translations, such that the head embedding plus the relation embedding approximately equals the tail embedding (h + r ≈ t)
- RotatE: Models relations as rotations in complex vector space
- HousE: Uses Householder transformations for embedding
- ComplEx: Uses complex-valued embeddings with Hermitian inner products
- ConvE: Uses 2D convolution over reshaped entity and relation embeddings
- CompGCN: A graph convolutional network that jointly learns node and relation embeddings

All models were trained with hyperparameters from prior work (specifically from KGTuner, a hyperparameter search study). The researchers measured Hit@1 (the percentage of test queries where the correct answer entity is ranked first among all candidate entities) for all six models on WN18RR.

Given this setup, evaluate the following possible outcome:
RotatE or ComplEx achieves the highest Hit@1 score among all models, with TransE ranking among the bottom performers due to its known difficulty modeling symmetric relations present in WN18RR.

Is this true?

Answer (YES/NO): NO